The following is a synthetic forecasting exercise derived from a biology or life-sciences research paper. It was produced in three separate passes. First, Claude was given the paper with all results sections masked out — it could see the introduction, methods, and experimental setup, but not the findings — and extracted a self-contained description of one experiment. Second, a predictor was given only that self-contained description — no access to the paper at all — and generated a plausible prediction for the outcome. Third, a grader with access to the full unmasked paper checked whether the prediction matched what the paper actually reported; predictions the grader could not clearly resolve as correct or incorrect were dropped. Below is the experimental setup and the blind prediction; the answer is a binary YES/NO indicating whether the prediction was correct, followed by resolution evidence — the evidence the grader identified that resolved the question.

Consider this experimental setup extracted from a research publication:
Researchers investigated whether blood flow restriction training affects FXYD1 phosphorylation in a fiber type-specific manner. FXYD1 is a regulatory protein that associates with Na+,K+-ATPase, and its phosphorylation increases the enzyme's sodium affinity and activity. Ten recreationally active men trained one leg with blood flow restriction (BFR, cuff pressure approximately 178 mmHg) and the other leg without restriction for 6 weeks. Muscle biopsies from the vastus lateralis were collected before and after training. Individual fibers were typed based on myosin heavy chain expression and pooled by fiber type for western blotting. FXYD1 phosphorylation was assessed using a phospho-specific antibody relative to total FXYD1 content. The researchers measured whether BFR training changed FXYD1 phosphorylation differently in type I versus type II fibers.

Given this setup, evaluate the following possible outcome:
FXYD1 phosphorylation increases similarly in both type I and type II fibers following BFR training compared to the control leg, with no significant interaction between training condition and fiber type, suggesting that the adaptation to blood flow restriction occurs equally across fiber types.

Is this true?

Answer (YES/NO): NO